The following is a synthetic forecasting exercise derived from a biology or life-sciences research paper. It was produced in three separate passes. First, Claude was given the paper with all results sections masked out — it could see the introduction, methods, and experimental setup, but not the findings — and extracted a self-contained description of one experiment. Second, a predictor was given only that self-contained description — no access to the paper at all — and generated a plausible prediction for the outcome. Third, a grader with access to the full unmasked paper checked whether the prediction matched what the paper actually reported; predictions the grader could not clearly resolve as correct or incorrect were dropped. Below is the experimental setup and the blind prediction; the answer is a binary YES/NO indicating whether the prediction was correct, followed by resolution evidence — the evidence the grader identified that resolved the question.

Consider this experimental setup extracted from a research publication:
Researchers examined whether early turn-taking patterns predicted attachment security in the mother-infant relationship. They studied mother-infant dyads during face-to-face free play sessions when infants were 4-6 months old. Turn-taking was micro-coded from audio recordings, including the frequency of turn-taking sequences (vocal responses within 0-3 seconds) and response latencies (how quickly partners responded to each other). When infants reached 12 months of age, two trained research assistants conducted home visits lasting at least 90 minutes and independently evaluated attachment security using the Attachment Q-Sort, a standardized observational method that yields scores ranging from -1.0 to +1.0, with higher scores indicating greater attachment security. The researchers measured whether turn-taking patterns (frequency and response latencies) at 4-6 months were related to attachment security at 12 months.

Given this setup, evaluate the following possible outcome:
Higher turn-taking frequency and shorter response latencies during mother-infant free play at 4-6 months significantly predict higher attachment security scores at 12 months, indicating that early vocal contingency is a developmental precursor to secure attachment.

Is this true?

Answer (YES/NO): NO